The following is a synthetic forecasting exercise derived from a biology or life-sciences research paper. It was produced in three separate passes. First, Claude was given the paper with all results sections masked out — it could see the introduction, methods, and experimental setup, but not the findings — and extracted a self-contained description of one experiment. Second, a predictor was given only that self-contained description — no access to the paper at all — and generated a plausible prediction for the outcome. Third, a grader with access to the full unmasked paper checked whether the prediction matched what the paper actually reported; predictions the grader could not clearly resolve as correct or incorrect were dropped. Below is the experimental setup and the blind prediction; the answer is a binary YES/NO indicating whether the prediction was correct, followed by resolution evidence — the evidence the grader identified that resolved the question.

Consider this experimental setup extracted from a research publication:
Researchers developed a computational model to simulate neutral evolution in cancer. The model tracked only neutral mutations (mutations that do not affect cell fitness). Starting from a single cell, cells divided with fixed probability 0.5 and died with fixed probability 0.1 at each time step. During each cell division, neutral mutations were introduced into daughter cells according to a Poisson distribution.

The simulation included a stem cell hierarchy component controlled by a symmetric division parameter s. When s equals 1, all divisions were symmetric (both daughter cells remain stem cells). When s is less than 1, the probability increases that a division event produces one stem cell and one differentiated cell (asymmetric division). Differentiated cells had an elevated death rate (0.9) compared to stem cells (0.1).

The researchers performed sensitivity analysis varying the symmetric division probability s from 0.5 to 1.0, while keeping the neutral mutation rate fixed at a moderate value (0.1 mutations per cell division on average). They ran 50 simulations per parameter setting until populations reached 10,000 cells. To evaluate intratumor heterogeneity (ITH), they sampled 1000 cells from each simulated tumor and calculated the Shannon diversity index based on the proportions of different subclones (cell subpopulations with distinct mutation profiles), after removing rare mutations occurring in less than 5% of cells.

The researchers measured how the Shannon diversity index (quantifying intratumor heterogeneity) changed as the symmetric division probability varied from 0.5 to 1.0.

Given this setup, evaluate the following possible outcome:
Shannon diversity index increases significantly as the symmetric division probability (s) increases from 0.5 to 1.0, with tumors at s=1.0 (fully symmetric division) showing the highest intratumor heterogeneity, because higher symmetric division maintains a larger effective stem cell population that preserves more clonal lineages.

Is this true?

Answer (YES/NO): NO